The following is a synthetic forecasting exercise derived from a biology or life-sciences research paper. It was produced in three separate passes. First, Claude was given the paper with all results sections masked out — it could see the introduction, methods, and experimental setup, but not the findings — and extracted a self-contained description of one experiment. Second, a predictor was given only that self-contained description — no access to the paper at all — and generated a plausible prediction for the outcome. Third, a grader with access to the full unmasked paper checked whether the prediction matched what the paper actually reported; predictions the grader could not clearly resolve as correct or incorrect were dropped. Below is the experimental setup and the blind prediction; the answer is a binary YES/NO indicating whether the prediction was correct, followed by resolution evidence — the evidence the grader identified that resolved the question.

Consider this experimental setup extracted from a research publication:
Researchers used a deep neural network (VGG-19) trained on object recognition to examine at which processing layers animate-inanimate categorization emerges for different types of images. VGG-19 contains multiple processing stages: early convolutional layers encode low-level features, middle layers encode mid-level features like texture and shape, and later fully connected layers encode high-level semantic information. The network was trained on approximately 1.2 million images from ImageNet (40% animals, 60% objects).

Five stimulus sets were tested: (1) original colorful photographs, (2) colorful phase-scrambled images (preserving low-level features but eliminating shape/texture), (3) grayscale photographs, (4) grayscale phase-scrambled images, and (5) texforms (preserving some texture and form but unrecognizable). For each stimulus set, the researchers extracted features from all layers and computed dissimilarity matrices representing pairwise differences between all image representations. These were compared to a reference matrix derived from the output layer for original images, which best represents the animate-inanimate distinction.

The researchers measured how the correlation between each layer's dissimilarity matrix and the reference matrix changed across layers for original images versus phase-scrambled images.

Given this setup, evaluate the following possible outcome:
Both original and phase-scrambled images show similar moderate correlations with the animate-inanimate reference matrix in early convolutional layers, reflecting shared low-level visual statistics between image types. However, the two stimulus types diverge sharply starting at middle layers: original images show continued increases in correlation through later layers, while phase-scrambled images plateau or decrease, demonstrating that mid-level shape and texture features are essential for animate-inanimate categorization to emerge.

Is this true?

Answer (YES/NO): NO